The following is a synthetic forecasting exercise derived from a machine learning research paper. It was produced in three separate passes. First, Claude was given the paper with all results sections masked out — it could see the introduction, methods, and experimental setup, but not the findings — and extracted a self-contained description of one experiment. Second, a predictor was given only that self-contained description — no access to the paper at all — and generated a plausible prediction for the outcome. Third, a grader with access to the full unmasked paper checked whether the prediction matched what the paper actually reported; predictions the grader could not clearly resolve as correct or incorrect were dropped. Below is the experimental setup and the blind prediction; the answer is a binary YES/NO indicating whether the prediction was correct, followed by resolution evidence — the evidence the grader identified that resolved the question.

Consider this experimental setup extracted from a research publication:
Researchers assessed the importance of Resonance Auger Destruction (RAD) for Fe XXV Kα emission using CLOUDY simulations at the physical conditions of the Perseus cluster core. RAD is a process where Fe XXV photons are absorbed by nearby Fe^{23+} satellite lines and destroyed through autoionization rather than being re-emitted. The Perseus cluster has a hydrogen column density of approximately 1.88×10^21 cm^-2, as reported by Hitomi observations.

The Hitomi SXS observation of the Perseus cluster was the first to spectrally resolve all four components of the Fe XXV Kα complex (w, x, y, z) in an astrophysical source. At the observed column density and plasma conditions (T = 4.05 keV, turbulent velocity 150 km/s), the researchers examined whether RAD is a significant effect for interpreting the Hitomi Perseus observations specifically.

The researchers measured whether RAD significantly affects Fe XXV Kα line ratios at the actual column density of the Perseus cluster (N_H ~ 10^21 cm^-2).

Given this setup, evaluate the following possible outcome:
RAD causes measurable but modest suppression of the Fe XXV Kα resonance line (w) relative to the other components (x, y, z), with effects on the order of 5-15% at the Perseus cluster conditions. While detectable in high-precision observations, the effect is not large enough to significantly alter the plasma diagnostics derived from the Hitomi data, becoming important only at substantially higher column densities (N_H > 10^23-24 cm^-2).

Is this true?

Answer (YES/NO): NO